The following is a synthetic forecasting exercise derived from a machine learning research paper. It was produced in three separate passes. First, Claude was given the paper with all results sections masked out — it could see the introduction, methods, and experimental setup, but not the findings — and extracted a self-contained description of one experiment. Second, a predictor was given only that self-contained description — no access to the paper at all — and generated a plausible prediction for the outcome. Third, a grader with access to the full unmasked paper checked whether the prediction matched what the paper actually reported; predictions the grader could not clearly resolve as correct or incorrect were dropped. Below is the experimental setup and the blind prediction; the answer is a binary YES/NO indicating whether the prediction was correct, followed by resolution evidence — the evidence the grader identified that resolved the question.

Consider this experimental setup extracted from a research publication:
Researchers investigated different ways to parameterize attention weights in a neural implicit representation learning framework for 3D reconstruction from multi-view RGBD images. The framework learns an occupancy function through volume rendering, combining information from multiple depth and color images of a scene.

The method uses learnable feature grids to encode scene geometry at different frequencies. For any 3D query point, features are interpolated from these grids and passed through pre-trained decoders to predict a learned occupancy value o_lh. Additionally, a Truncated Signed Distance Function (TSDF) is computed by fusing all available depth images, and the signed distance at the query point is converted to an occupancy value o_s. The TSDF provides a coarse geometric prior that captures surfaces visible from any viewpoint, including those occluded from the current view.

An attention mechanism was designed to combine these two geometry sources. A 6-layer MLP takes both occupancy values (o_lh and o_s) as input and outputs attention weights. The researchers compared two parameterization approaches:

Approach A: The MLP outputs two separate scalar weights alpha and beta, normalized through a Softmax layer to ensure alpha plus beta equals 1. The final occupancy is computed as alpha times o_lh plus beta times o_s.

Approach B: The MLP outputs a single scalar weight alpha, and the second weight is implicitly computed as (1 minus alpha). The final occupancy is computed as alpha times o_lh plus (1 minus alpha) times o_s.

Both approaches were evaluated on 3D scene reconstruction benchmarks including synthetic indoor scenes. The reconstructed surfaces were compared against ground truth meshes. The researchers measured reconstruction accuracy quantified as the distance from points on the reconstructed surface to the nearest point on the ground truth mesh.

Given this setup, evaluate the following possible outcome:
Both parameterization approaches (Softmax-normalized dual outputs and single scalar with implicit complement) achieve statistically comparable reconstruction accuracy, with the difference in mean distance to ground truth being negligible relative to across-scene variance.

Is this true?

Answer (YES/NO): NO